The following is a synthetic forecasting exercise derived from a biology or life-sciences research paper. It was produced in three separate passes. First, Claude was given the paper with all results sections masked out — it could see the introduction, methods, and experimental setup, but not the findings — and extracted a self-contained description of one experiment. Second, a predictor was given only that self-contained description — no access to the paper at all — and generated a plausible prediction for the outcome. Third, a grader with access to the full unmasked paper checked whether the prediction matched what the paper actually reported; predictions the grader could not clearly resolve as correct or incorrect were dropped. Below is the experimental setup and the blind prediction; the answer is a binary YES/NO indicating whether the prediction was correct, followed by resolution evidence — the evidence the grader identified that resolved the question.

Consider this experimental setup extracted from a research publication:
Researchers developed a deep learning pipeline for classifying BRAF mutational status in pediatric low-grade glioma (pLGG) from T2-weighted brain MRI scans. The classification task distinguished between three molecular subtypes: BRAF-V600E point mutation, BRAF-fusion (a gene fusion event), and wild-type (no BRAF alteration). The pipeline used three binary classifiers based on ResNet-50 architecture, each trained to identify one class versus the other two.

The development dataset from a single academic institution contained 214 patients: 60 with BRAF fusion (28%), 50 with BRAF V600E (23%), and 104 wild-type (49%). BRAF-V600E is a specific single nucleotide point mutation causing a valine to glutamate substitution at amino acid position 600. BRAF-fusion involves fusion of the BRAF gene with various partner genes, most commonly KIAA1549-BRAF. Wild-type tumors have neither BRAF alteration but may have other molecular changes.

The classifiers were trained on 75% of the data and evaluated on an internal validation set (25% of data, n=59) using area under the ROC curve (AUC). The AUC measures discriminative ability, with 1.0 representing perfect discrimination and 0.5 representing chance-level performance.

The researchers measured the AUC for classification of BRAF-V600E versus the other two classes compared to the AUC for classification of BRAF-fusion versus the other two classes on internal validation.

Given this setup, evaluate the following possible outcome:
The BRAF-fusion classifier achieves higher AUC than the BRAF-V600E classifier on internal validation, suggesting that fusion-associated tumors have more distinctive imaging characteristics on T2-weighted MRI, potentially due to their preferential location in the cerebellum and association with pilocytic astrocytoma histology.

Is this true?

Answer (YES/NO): YES